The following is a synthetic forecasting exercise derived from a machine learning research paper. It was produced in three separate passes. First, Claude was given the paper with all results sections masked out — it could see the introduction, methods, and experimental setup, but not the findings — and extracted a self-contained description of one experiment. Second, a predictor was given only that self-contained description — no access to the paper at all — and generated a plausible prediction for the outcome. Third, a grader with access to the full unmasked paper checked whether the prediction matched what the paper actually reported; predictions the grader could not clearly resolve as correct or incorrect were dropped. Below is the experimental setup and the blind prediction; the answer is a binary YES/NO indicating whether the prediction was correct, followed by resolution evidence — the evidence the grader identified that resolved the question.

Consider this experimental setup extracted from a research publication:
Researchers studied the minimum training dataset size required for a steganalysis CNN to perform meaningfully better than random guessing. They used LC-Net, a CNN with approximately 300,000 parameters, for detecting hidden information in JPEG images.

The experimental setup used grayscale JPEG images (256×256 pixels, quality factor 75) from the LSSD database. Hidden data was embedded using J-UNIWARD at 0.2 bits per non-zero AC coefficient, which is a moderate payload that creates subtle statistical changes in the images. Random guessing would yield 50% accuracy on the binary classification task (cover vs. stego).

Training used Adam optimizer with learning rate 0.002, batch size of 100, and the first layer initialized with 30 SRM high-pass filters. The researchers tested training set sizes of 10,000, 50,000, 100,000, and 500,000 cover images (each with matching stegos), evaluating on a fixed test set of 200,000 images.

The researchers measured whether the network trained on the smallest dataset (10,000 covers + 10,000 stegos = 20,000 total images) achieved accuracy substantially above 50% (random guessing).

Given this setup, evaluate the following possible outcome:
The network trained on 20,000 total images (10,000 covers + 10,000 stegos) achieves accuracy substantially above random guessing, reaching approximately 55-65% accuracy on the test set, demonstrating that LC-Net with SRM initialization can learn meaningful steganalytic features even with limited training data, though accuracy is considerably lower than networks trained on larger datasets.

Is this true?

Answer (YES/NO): YES